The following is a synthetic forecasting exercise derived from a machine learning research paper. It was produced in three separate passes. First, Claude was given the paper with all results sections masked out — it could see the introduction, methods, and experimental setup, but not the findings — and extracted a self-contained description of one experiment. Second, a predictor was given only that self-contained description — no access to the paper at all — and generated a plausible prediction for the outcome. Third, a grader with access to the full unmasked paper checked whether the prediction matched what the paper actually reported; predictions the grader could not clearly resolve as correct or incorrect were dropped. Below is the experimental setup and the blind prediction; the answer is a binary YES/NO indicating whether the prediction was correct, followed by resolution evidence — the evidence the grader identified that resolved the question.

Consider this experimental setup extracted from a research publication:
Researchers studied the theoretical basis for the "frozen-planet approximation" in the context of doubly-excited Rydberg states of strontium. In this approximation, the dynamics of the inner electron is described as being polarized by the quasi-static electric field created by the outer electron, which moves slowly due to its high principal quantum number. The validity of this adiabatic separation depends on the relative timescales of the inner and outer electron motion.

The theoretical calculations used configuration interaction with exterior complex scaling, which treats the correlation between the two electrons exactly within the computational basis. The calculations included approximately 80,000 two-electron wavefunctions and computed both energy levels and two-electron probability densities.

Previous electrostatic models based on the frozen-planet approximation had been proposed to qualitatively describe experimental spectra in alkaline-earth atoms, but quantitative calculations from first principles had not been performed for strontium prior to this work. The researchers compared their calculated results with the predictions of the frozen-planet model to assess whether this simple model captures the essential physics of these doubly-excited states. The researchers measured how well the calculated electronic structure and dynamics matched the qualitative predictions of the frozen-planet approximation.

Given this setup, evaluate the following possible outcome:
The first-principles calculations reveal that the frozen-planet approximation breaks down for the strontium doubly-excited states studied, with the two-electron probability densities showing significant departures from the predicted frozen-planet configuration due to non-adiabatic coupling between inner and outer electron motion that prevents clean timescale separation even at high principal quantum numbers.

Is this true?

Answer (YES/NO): NO